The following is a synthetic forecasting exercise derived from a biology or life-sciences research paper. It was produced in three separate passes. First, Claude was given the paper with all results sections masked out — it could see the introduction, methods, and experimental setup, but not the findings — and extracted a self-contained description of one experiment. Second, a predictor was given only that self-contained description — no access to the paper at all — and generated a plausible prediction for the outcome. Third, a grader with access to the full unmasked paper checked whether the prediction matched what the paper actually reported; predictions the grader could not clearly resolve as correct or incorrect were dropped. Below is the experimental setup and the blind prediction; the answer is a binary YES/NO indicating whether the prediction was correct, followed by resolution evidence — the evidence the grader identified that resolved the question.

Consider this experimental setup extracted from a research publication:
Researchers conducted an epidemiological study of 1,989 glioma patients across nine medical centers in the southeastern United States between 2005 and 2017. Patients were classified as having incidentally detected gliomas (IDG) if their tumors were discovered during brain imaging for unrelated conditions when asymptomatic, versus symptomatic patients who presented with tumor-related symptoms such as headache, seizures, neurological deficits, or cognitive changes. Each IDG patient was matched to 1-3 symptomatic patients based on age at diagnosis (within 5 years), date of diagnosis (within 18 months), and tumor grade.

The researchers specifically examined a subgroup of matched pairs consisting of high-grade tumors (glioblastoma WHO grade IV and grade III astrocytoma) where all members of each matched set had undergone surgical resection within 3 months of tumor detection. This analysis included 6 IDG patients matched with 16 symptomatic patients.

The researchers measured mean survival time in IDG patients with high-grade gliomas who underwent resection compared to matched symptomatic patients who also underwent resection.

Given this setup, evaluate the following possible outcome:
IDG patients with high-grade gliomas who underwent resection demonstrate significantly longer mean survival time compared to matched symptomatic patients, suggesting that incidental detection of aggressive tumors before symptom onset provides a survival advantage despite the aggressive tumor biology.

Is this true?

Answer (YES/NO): NO